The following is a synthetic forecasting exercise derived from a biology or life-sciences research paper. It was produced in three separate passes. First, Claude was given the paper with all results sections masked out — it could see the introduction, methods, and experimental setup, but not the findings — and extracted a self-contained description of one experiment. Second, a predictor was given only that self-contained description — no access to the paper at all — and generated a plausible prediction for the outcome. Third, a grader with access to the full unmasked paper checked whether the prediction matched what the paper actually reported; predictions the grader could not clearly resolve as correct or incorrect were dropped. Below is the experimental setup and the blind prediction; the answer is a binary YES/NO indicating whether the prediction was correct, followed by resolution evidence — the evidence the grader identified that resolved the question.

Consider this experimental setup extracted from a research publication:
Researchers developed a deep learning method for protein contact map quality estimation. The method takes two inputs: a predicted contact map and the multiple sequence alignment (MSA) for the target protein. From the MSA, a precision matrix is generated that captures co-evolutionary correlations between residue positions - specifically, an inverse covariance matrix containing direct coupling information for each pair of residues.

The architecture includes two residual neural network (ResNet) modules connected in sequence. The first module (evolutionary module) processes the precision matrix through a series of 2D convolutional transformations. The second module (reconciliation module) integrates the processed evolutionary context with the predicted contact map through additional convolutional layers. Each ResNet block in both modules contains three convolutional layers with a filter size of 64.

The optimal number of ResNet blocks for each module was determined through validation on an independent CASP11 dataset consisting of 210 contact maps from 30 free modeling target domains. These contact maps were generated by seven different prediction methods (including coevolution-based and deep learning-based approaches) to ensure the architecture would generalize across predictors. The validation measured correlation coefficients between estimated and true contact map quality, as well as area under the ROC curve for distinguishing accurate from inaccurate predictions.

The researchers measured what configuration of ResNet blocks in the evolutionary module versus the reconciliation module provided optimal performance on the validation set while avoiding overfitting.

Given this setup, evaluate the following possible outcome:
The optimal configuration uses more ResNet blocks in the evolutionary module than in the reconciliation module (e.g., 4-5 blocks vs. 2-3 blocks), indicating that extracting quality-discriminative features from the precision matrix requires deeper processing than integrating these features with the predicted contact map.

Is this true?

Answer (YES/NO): YES